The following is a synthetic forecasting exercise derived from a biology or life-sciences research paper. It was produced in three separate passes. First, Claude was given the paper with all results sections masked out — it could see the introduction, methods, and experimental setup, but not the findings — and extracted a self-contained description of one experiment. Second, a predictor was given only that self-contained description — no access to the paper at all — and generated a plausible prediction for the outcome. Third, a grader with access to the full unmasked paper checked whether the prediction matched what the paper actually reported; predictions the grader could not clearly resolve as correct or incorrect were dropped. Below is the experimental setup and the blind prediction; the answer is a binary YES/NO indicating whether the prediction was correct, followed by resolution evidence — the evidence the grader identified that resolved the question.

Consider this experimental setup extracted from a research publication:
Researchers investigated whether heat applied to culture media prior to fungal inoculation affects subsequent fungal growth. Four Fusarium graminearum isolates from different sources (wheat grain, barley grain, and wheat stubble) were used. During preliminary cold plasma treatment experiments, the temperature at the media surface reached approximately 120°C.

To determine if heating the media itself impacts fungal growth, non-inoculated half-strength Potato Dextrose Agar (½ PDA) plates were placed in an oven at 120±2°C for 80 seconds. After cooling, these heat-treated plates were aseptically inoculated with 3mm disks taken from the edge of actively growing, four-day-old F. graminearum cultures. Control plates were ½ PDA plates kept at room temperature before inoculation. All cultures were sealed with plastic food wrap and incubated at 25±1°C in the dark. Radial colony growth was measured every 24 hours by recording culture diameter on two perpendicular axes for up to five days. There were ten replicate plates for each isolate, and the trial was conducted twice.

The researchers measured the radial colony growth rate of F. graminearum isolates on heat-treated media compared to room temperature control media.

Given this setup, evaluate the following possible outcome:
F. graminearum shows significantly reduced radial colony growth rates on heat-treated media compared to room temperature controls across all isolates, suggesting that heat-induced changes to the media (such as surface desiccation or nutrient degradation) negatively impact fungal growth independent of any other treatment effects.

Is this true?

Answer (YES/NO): NO